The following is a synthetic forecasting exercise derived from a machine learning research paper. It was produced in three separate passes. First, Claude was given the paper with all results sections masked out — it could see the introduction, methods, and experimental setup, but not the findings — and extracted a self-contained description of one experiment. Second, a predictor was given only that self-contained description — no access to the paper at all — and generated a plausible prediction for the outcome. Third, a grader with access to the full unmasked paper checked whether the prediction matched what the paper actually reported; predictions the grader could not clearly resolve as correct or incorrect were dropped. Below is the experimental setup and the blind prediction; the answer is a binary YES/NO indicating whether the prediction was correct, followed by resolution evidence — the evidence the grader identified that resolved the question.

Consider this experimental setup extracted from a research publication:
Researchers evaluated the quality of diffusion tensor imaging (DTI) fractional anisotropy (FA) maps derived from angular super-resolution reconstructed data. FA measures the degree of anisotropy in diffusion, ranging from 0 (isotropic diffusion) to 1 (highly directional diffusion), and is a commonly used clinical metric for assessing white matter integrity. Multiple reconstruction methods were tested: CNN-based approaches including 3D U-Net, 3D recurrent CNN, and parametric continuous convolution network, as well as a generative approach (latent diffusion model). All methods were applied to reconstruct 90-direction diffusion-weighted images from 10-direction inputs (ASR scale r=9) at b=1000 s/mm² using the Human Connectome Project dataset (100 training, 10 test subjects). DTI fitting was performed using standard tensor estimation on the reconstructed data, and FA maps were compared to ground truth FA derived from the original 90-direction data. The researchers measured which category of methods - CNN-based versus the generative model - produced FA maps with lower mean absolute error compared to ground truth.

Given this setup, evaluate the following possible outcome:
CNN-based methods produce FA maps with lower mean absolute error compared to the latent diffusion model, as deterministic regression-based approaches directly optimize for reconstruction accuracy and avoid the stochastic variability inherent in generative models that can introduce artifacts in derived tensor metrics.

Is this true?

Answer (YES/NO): YES